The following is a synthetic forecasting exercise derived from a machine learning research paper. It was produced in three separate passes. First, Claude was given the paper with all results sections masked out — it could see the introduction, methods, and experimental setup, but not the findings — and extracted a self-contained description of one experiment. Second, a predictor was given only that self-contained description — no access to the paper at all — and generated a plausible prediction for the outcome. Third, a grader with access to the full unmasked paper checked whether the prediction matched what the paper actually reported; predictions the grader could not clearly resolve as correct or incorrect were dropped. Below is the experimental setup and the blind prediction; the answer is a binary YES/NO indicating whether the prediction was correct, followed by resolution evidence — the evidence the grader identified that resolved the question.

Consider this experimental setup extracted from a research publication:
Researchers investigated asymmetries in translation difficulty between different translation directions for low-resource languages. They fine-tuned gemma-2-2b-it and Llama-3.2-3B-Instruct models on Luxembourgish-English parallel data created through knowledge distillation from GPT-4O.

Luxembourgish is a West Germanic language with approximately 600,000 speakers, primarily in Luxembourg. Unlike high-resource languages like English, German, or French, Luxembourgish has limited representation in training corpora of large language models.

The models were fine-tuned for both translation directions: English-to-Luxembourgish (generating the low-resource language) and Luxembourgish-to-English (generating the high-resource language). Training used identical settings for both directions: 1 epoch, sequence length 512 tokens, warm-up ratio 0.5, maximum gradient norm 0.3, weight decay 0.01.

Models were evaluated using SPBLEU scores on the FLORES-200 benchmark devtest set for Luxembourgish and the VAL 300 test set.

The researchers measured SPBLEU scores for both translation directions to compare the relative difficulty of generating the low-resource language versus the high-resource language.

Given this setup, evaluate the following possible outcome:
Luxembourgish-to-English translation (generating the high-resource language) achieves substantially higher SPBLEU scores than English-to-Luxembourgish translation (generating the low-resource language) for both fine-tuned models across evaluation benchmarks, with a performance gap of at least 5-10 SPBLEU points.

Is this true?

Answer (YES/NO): YES